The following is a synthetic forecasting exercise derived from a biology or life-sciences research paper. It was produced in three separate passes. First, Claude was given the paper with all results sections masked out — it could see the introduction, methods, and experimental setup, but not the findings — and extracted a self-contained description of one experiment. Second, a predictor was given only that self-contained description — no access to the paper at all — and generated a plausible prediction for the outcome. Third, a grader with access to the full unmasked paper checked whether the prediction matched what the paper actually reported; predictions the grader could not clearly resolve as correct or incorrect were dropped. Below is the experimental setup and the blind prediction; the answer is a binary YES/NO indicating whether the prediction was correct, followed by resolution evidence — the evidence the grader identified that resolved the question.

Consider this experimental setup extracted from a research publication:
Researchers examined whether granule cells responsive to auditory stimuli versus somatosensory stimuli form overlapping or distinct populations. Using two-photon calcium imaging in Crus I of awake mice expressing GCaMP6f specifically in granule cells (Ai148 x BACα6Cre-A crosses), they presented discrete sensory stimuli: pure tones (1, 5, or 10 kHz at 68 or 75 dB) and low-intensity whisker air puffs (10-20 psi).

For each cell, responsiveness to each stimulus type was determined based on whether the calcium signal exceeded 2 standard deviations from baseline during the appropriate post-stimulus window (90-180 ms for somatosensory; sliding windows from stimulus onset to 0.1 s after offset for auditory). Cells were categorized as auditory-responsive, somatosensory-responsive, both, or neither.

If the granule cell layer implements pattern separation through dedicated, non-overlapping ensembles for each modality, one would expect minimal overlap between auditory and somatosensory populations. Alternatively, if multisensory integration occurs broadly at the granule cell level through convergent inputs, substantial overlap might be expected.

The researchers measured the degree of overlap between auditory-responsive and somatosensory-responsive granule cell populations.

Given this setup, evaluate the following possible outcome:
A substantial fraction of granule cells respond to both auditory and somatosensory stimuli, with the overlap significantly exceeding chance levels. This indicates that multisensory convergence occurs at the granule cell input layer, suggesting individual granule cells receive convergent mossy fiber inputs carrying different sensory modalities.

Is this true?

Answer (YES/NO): NO